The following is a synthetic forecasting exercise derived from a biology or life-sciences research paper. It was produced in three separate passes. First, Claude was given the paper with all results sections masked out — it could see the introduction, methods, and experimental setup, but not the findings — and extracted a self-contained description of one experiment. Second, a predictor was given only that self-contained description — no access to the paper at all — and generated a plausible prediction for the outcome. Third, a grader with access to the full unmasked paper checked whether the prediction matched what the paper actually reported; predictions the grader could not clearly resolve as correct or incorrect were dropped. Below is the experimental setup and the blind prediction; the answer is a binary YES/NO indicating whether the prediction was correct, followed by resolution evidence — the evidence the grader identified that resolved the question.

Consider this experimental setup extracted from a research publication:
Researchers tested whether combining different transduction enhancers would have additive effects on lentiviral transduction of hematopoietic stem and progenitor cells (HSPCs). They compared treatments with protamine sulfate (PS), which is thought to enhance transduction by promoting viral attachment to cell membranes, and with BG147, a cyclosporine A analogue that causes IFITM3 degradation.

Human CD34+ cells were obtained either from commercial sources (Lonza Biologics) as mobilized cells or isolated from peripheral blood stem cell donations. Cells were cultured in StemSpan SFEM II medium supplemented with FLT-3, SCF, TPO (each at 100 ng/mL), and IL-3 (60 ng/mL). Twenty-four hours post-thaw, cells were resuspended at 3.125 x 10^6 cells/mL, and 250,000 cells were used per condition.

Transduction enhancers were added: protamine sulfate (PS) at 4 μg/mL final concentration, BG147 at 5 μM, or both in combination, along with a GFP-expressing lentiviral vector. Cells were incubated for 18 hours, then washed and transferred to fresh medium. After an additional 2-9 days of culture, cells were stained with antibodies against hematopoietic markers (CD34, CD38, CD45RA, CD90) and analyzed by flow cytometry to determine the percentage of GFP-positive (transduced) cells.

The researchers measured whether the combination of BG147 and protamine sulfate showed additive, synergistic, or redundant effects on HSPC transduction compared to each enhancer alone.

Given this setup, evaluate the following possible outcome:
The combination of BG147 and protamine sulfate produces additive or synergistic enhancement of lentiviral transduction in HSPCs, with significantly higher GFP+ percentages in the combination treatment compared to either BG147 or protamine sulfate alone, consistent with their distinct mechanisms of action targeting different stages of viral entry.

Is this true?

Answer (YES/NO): YES